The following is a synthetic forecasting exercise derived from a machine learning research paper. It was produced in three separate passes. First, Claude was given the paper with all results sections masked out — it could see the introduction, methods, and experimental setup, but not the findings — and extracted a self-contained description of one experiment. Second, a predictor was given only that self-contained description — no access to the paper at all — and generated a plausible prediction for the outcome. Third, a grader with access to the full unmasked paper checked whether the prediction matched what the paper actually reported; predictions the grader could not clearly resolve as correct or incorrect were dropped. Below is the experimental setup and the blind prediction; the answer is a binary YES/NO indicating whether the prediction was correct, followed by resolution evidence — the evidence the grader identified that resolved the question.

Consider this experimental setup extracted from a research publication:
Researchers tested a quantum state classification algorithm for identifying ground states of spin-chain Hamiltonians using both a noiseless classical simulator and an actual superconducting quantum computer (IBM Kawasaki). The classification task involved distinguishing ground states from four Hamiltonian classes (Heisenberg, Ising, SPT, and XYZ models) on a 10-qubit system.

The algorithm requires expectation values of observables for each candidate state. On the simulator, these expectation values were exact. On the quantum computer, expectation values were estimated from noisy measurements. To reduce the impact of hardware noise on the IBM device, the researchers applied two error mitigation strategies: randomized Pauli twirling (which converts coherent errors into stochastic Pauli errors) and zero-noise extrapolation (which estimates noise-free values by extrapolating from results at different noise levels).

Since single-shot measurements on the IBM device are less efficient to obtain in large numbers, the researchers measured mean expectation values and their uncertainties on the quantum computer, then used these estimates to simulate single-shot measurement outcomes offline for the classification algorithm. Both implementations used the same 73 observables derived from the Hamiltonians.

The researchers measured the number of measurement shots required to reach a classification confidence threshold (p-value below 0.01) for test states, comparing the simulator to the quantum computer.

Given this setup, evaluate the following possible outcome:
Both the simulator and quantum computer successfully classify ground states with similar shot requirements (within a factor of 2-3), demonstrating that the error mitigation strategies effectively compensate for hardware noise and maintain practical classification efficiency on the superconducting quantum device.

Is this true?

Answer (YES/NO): NO